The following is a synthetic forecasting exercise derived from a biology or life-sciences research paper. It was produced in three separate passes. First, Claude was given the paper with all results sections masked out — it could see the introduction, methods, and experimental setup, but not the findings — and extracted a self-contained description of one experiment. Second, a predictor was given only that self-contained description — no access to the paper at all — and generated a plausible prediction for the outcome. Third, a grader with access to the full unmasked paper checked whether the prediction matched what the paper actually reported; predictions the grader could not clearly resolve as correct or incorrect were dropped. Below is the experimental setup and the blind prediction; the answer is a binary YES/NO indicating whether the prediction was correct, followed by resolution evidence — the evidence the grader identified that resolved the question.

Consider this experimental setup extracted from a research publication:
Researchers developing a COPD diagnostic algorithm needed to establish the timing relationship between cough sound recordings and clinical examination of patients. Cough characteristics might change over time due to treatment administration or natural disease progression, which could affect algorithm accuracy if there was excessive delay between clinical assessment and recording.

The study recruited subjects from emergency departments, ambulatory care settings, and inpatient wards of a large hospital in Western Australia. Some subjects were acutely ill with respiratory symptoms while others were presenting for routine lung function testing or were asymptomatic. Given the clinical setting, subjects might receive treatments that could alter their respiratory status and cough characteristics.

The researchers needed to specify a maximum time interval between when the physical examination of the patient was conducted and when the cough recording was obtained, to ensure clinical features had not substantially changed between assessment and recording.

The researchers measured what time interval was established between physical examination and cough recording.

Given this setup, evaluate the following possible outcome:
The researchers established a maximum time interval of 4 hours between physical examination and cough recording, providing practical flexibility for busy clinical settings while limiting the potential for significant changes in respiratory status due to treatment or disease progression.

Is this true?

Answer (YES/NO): NO